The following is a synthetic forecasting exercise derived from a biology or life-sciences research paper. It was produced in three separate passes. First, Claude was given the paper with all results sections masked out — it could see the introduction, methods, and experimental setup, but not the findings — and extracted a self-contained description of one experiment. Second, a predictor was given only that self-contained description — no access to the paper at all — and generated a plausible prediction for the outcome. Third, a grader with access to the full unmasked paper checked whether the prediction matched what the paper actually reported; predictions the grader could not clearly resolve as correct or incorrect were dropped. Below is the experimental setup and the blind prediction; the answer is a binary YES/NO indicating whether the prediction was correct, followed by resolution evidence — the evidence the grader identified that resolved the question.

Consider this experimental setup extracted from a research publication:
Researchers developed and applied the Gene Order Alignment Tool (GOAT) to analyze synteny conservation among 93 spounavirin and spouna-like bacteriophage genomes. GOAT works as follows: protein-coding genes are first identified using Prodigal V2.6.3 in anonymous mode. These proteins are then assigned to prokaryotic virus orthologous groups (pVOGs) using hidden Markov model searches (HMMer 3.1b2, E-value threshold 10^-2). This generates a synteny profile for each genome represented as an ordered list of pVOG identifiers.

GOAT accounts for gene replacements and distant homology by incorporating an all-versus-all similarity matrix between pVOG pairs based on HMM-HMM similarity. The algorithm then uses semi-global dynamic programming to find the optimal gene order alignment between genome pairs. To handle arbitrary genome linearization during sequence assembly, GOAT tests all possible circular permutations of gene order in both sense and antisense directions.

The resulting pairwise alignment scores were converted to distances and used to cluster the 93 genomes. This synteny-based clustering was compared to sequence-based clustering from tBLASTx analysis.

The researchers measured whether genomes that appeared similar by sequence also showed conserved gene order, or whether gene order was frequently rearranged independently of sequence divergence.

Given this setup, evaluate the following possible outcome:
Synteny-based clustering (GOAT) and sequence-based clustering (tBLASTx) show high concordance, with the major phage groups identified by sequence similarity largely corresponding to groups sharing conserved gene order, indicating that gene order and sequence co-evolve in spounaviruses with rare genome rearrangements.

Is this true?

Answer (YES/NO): YES